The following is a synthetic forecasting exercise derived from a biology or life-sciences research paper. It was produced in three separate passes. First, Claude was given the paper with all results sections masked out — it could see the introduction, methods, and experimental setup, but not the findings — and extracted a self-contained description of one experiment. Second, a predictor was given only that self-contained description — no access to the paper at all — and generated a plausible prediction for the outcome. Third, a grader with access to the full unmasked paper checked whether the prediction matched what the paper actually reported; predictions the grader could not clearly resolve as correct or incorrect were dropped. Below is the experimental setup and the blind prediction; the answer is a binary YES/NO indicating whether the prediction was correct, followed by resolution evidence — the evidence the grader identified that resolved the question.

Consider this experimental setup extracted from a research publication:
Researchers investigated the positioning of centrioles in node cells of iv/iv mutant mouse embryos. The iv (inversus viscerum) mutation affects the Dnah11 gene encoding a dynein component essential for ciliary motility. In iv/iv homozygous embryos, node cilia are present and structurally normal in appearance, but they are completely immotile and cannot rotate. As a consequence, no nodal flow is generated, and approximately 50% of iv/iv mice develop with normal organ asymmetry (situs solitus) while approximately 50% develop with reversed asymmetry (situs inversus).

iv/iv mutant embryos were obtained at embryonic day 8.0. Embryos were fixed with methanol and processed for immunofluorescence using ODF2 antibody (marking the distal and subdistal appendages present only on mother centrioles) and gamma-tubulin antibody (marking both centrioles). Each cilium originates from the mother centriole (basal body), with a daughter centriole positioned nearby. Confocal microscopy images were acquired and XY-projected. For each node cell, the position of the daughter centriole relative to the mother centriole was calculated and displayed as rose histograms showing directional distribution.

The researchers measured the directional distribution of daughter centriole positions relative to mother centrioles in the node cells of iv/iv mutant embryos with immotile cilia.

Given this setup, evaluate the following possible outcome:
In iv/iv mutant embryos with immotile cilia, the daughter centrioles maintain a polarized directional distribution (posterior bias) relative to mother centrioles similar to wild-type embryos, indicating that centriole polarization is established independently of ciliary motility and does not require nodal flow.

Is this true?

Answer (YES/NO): NO